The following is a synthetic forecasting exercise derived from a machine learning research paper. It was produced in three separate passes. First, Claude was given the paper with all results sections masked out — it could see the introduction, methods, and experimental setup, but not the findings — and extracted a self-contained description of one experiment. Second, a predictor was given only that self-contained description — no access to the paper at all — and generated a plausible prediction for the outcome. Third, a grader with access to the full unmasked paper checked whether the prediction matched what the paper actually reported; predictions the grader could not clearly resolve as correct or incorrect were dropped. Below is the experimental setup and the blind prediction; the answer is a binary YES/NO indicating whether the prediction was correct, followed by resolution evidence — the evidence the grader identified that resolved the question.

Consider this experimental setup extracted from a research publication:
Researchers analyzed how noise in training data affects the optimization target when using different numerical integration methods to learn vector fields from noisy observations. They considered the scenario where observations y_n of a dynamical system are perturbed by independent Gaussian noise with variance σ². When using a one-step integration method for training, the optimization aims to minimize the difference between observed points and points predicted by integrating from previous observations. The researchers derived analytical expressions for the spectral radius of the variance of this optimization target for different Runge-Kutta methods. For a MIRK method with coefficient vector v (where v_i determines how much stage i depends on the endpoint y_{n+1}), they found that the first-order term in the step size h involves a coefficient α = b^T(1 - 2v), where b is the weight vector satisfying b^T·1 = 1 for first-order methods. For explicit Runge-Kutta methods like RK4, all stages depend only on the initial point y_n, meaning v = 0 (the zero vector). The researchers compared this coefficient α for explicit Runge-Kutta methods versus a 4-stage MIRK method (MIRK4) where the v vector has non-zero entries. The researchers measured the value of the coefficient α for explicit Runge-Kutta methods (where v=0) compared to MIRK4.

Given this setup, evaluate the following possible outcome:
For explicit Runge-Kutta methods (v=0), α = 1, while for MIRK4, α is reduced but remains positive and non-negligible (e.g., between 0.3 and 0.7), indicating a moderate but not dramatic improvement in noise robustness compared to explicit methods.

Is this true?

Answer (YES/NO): NO